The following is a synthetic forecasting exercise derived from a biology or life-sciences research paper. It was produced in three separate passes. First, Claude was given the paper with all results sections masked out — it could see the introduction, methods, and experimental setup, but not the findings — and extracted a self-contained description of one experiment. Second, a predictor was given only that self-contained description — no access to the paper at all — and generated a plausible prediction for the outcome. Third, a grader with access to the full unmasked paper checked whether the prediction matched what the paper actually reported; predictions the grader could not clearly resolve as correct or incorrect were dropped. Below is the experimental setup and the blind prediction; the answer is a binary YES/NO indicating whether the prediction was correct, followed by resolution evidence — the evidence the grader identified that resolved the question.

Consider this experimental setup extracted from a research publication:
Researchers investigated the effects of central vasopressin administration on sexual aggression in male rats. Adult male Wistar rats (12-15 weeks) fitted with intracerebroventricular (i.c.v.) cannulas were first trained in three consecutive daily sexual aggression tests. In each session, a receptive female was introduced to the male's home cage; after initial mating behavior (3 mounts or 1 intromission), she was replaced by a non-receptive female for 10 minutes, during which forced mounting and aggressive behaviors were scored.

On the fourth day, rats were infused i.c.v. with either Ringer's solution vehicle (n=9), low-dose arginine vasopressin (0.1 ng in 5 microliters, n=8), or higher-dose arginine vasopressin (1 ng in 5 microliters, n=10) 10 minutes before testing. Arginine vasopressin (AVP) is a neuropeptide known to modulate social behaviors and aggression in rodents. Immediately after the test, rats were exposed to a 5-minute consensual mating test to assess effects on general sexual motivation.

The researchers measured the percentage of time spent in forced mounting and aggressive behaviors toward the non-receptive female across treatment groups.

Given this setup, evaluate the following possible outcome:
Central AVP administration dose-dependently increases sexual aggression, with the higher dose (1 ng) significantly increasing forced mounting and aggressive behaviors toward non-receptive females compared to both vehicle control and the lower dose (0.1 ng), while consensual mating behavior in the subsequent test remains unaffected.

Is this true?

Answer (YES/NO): NO